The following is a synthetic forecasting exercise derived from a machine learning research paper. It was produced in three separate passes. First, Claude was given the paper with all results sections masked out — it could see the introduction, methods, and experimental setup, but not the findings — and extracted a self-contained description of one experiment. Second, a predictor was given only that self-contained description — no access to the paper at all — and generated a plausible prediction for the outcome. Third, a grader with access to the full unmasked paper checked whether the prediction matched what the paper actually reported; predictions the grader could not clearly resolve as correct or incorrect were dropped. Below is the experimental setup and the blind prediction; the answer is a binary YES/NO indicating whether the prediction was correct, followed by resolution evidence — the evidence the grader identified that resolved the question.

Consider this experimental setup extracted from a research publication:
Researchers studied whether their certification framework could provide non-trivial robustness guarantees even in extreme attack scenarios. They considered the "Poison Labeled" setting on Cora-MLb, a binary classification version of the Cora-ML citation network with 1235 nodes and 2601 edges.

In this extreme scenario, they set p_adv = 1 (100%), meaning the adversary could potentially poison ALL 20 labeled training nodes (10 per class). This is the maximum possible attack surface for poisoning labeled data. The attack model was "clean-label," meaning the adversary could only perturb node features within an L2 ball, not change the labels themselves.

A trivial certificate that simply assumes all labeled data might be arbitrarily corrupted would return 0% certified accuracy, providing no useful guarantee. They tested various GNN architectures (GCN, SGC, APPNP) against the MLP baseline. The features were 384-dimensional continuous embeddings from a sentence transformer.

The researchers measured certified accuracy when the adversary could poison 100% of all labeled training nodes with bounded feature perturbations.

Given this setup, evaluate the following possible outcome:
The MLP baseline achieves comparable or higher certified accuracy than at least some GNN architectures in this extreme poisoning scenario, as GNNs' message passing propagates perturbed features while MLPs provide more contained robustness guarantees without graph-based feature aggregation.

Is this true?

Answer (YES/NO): NO